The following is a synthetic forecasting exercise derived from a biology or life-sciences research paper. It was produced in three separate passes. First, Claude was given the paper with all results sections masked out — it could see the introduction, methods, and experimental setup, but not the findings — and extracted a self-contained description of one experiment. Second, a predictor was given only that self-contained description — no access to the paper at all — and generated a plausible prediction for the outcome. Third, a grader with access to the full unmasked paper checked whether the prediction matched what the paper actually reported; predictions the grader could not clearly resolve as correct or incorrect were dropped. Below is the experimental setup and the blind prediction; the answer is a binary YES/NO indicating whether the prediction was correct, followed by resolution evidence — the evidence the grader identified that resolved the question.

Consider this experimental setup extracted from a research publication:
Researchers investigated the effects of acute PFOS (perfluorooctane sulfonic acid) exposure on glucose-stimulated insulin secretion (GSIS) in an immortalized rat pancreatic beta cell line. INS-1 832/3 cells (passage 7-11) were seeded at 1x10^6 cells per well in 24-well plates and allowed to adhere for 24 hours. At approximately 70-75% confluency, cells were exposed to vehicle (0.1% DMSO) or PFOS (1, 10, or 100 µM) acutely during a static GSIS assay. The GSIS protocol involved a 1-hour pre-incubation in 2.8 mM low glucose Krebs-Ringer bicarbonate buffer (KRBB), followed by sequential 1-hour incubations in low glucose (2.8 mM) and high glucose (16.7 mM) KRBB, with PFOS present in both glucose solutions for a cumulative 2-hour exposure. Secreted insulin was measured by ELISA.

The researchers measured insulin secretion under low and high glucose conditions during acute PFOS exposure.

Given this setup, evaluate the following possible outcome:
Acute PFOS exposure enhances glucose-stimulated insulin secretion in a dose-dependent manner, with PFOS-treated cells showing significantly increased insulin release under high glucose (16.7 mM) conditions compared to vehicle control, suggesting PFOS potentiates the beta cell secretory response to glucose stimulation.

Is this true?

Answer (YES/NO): NO